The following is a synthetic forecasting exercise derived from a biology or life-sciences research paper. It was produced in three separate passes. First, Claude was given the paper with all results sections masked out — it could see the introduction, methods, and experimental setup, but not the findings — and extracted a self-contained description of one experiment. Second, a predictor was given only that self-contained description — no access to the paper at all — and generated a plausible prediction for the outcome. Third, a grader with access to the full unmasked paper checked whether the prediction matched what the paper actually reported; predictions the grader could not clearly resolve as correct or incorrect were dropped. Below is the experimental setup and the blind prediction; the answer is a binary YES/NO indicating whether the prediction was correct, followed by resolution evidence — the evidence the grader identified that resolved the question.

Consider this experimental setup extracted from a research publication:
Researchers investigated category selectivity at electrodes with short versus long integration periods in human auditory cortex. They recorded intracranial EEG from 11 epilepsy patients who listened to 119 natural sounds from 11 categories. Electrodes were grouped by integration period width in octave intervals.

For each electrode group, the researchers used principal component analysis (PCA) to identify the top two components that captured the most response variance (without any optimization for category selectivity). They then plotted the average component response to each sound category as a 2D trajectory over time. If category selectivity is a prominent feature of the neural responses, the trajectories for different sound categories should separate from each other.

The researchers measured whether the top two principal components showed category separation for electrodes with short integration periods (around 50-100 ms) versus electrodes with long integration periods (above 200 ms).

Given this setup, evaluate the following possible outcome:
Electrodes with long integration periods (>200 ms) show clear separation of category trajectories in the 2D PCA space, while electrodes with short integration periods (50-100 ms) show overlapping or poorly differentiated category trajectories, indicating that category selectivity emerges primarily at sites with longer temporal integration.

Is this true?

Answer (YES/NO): YES